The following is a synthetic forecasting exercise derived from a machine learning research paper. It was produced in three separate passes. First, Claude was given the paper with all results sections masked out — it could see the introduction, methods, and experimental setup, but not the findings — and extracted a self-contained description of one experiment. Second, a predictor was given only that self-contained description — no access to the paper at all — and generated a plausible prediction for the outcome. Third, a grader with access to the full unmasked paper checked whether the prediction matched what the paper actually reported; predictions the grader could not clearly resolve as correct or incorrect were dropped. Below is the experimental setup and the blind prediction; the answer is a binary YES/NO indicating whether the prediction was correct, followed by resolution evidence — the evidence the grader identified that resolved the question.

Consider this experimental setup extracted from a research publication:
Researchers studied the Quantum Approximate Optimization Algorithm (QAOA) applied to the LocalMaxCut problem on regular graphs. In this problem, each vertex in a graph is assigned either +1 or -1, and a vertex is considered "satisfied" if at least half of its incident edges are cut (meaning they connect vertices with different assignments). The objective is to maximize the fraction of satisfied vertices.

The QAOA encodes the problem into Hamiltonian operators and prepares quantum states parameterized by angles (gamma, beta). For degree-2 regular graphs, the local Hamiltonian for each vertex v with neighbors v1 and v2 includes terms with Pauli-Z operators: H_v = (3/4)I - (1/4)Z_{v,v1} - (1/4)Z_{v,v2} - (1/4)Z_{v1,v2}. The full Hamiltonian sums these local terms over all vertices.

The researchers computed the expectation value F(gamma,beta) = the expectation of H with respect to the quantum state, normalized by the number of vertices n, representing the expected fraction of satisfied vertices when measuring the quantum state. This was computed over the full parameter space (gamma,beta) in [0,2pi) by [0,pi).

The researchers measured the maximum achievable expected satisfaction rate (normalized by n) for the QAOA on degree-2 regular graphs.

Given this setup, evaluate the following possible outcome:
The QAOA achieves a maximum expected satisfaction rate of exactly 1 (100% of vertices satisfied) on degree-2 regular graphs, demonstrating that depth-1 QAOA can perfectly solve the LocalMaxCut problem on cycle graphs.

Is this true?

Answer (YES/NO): NO